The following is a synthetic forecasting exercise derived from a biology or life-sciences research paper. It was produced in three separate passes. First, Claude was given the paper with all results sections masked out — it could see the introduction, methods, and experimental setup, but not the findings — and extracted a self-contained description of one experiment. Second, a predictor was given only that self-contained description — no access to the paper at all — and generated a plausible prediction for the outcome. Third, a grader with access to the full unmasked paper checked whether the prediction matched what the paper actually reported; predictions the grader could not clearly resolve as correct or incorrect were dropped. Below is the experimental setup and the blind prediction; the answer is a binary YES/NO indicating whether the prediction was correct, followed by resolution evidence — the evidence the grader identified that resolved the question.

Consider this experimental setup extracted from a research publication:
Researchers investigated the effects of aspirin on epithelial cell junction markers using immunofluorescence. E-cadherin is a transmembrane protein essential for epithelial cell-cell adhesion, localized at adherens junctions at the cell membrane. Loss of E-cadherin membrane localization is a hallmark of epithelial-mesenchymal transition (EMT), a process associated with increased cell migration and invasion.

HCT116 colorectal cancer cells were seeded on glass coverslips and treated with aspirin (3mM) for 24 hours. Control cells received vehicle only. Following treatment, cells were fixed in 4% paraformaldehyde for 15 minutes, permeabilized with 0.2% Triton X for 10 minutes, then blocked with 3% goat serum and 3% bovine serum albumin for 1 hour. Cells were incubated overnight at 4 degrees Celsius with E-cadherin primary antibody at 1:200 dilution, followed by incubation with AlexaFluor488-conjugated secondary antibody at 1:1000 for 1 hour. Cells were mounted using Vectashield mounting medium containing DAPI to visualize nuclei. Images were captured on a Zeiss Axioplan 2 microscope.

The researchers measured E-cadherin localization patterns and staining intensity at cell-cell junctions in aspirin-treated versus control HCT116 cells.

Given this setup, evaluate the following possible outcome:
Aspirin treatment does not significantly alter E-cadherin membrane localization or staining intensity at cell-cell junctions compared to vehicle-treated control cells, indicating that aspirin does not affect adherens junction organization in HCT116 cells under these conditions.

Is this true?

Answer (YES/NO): NO